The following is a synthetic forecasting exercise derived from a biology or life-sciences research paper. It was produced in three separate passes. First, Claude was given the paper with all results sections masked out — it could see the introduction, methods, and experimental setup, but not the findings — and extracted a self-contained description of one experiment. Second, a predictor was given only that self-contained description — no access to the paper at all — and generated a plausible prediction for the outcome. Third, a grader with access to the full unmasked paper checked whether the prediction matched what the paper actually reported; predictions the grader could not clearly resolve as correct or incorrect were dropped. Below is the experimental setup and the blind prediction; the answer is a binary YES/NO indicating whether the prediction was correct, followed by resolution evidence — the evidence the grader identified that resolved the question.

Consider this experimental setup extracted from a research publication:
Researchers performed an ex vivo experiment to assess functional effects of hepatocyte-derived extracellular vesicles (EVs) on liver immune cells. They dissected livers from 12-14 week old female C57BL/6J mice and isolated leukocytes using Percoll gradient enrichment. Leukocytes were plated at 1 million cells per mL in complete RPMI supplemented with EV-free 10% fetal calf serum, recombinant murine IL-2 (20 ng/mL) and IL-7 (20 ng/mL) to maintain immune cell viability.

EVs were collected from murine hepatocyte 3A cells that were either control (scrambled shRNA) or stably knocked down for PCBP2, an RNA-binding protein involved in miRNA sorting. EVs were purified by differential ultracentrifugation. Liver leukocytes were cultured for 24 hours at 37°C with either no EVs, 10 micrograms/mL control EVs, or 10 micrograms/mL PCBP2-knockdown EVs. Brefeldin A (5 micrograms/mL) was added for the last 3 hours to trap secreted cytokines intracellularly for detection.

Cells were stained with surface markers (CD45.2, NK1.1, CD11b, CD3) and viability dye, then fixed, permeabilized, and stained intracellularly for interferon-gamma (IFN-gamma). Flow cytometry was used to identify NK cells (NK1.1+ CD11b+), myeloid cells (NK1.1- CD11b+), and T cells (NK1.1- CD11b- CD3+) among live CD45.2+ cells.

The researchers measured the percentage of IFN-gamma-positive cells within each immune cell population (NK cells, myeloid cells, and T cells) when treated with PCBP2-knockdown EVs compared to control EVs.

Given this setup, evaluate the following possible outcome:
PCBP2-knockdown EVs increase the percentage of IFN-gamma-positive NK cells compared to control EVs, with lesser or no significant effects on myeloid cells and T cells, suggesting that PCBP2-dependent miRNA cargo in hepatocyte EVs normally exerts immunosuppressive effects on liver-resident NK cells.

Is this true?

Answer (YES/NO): NO